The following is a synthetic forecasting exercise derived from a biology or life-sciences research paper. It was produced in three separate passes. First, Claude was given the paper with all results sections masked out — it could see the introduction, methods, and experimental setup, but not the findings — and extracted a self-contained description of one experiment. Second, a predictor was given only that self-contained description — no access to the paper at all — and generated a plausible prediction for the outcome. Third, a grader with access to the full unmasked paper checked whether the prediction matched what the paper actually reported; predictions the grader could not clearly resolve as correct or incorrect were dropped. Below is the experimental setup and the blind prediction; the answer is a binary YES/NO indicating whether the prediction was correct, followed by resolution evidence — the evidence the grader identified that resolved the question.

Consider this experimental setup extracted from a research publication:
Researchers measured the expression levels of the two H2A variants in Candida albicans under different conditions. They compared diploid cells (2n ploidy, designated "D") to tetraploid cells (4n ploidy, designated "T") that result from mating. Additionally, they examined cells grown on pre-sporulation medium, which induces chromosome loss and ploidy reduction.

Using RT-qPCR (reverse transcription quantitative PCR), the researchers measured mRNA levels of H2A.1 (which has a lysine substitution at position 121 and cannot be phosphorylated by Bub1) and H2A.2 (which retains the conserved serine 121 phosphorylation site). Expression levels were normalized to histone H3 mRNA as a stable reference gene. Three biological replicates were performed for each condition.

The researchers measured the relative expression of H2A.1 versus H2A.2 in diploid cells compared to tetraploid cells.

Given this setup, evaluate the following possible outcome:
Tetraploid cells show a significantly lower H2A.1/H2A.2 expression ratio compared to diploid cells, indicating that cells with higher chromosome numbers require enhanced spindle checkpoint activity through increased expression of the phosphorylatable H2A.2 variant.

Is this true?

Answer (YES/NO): NO